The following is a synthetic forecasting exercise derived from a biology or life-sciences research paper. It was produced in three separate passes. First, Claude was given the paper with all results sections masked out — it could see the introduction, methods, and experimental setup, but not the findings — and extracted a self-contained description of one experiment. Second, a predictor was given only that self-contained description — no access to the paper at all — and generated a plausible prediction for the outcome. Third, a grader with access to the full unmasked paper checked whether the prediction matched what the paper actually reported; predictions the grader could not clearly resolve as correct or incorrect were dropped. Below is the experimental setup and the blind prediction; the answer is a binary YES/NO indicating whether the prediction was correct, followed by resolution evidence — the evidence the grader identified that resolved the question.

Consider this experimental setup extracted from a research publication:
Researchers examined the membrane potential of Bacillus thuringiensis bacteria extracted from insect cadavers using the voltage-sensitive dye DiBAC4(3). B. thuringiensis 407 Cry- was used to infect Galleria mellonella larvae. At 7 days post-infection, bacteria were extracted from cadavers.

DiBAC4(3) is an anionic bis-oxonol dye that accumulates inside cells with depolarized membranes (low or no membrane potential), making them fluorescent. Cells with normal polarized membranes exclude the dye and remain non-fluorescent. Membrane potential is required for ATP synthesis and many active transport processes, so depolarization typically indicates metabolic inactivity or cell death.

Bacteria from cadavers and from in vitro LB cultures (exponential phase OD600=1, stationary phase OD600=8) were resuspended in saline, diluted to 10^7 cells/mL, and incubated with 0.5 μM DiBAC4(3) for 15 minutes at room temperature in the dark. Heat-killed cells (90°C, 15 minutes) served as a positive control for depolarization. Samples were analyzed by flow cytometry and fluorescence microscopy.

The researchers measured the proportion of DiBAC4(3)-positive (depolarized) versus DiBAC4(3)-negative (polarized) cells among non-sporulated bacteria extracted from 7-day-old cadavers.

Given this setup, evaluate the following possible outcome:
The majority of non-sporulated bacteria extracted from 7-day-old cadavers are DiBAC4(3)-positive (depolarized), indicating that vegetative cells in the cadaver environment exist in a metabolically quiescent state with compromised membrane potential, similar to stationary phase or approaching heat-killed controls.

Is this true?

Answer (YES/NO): NO